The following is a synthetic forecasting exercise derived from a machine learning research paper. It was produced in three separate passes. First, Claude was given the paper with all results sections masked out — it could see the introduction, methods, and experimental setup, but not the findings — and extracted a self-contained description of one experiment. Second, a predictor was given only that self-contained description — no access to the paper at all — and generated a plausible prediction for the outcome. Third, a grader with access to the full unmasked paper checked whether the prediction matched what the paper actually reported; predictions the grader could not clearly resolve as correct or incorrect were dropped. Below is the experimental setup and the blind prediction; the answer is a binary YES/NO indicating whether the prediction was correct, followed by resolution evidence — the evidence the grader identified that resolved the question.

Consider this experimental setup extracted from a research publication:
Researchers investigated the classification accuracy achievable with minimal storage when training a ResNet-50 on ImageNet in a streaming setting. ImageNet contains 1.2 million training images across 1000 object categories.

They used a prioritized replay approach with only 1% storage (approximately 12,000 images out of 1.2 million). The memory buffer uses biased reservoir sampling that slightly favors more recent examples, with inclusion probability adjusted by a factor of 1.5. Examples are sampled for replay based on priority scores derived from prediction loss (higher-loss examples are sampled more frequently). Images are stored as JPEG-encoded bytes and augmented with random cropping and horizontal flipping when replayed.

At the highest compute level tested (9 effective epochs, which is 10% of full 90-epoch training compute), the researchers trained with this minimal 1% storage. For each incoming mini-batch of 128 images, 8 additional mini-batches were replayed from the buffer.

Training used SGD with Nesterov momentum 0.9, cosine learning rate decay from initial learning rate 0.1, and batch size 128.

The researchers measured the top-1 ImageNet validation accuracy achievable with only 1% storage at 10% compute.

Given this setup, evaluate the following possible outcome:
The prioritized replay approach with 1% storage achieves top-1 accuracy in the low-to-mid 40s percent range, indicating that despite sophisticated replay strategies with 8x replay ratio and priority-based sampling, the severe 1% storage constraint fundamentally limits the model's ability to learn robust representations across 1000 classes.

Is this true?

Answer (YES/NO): NO